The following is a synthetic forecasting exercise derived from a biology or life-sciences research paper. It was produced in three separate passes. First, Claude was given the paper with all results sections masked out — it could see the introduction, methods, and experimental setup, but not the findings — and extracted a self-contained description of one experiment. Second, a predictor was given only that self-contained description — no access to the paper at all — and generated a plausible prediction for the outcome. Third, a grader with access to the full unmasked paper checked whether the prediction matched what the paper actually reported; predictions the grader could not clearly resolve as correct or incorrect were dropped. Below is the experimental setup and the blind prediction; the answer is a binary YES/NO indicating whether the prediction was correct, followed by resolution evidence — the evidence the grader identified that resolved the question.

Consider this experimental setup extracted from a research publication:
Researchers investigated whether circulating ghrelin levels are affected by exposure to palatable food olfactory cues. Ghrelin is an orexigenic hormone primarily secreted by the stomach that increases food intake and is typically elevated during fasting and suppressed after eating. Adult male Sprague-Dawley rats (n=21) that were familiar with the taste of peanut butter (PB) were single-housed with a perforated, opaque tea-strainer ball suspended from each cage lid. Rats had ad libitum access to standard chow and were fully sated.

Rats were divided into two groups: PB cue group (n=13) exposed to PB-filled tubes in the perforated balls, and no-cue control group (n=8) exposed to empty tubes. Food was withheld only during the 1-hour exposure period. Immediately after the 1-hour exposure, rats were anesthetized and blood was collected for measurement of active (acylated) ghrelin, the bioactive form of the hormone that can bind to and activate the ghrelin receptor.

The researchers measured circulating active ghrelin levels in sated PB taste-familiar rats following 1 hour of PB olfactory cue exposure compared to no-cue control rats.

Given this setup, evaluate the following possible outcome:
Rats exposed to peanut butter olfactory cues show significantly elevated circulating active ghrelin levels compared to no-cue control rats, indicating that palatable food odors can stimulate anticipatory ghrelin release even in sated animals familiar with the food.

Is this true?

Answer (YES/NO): YES